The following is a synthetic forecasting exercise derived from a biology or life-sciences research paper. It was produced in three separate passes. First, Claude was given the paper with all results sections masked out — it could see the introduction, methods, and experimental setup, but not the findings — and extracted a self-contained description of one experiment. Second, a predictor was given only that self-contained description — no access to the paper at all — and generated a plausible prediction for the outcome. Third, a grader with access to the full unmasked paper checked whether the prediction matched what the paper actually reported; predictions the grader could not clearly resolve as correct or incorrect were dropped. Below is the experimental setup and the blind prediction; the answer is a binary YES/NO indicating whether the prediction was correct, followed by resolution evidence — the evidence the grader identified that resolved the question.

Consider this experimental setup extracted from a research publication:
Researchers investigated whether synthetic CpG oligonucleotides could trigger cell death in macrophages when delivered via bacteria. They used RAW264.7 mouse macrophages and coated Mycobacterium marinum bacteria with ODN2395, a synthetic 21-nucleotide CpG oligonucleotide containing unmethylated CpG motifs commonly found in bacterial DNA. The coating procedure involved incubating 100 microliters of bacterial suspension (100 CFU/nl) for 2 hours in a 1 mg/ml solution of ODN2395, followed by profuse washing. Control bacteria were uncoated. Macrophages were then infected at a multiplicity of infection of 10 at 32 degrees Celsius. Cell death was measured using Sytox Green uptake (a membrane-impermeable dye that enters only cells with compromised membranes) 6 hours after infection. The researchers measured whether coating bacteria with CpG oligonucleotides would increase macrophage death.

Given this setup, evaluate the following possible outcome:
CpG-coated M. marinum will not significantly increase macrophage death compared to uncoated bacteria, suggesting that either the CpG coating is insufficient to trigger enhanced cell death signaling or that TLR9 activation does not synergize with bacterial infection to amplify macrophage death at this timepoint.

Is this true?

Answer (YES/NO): YES